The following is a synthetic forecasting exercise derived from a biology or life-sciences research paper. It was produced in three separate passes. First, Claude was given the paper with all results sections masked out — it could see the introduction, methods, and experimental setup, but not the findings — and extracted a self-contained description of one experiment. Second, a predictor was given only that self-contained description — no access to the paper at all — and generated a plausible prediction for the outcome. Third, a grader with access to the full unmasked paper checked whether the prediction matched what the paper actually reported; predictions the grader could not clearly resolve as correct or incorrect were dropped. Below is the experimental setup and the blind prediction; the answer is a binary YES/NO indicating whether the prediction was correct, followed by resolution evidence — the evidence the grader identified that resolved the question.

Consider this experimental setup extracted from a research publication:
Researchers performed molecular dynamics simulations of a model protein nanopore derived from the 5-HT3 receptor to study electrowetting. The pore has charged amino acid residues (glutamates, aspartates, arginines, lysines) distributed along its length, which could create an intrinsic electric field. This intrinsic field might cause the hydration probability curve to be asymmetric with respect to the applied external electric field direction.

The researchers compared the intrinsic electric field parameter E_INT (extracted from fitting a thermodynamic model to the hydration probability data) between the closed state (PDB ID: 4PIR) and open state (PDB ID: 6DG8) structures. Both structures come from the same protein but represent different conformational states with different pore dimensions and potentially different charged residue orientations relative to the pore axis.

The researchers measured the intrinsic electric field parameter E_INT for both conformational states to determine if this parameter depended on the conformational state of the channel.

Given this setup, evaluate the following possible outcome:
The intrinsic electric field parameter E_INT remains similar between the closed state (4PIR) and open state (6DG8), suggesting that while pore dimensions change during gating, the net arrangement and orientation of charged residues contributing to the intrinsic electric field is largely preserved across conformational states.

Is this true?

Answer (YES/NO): NO